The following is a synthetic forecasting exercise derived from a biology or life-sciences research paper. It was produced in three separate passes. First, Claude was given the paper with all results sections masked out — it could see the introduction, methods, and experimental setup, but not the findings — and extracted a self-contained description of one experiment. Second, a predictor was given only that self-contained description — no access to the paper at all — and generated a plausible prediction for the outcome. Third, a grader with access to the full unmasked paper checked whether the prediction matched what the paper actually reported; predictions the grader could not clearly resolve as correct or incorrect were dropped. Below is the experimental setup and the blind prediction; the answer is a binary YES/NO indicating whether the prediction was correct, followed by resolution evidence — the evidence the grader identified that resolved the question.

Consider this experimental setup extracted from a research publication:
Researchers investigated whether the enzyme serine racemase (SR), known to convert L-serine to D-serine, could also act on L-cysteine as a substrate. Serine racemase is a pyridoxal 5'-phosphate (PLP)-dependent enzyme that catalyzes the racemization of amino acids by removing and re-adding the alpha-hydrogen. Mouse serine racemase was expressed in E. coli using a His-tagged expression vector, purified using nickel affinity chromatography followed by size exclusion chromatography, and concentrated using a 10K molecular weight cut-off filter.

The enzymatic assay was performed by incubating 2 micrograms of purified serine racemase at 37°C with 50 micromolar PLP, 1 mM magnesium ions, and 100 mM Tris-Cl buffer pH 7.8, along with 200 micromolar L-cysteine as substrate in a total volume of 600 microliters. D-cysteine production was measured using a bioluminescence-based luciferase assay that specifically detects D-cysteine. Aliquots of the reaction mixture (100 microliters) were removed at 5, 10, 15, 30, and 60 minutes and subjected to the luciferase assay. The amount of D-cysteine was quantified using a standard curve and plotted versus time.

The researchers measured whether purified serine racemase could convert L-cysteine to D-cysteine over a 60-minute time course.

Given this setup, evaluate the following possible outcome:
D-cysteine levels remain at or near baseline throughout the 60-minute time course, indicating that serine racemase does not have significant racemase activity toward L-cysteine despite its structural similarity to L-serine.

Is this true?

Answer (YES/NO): NO